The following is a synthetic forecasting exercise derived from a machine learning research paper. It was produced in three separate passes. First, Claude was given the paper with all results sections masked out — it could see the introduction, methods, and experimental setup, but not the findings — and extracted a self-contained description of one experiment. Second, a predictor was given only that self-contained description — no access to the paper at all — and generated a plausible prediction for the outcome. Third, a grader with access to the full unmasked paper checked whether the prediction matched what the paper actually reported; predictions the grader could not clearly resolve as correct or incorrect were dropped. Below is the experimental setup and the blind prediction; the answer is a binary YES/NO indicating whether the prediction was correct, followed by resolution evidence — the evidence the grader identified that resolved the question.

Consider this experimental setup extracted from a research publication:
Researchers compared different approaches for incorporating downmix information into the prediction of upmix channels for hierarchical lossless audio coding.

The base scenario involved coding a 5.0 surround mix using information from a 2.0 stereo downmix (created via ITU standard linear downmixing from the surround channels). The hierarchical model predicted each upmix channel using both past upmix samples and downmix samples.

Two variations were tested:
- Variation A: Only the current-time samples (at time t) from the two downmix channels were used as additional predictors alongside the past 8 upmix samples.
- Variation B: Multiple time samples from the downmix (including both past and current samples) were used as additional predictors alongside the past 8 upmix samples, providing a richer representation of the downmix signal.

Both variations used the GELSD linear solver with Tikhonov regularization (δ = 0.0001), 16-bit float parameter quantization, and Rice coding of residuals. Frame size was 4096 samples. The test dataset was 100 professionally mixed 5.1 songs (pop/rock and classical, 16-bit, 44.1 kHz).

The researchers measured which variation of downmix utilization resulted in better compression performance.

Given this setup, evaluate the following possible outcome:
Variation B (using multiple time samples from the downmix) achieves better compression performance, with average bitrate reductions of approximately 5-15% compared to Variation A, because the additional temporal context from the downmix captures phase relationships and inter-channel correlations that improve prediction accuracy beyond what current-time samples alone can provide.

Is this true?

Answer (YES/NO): NO